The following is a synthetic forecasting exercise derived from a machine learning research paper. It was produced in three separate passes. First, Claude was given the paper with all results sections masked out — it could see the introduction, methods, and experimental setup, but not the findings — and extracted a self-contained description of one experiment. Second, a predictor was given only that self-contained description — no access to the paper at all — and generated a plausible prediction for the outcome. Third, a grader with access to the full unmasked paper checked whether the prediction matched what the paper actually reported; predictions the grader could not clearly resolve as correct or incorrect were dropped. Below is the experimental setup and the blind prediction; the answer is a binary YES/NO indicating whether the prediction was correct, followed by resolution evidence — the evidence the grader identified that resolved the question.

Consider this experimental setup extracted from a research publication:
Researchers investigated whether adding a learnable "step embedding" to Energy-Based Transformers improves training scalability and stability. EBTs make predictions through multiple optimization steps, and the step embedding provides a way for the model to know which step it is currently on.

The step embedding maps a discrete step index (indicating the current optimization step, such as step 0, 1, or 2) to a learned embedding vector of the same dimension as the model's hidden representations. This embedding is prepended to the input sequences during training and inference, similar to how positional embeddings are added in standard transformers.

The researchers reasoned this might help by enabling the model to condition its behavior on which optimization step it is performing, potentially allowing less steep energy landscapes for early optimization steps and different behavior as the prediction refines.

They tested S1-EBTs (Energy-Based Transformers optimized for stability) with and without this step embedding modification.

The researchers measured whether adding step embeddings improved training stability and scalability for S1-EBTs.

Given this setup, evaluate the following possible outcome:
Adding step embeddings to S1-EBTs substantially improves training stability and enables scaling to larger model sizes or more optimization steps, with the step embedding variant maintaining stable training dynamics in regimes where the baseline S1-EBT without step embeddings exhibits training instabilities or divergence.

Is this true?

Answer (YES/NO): NO